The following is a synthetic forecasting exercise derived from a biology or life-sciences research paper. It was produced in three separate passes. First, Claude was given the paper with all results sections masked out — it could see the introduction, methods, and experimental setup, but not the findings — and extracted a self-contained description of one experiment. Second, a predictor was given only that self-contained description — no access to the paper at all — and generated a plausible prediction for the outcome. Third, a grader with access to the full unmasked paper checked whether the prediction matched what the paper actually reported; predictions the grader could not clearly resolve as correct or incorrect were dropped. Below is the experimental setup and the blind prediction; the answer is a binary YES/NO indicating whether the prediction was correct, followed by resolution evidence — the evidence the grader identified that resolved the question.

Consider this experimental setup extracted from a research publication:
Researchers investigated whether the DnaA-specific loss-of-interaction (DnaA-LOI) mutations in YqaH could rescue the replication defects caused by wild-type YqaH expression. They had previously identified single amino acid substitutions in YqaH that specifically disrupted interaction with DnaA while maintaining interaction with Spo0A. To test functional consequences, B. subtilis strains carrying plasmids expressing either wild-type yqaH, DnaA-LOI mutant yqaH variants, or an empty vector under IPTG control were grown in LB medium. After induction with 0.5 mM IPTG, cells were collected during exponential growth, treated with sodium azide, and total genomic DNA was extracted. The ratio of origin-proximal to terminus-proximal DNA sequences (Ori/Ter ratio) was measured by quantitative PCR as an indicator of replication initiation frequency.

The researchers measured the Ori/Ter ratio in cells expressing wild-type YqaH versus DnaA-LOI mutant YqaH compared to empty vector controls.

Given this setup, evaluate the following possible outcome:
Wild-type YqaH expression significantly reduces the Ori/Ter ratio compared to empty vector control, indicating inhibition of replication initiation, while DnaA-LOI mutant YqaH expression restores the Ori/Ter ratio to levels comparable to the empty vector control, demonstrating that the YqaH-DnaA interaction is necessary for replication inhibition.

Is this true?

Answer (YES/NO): NO